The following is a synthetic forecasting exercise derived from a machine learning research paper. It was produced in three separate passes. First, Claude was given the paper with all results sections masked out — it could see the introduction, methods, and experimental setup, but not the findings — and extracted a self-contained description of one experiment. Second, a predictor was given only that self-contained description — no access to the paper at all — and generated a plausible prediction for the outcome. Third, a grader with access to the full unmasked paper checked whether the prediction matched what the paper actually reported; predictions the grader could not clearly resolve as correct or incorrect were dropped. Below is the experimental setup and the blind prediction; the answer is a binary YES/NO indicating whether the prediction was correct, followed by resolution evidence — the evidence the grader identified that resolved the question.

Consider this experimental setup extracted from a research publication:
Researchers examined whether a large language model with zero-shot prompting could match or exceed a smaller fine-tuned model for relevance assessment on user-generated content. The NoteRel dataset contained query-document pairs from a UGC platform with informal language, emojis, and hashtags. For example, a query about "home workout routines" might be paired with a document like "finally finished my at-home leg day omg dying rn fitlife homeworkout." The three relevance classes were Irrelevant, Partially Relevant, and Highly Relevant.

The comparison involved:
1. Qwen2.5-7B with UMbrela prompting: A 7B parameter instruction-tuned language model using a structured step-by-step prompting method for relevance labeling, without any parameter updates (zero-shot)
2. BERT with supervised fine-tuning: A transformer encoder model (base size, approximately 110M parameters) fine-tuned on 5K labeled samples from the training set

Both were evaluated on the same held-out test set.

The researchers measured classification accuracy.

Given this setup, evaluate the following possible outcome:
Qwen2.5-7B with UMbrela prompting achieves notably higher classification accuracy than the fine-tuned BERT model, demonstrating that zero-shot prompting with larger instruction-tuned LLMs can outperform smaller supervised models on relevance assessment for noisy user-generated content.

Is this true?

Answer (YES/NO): NO